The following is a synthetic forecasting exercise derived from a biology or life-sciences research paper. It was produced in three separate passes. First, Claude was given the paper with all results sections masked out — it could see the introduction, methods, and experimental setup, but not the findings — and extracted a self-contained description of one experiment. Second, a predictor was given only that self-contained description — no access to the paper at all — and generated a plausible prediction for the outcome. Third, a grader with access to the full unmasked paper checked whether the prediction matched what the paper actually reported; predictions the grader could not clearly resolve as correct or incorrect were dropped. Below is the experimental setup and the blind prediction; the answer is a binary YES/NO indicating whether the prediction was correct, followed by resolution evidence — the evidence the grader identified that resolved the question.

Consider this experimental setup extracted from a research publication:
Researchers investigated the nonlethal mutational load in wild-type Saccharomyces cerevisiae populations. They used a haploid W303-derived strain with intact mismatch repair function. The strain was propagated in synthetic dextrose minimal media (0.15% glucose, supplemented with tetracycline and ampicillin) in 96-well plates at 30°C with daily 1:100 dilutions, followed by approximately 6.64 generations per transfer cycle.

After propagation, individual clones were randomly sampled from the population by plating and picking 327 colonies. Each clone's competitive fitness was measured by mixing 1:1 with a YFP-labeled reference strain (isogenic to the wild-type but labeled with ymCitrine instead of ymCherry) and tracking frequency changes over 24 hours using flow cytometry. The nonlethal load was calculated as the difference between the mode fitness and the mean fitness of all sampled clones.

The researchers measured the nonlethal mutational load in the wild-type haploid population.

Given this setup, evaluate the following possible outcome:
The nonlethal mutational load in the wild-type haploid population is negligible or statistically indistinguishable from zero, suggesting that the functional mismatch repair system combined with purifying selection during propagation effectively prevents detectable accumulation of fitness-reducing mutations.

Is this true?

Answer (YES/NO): YES